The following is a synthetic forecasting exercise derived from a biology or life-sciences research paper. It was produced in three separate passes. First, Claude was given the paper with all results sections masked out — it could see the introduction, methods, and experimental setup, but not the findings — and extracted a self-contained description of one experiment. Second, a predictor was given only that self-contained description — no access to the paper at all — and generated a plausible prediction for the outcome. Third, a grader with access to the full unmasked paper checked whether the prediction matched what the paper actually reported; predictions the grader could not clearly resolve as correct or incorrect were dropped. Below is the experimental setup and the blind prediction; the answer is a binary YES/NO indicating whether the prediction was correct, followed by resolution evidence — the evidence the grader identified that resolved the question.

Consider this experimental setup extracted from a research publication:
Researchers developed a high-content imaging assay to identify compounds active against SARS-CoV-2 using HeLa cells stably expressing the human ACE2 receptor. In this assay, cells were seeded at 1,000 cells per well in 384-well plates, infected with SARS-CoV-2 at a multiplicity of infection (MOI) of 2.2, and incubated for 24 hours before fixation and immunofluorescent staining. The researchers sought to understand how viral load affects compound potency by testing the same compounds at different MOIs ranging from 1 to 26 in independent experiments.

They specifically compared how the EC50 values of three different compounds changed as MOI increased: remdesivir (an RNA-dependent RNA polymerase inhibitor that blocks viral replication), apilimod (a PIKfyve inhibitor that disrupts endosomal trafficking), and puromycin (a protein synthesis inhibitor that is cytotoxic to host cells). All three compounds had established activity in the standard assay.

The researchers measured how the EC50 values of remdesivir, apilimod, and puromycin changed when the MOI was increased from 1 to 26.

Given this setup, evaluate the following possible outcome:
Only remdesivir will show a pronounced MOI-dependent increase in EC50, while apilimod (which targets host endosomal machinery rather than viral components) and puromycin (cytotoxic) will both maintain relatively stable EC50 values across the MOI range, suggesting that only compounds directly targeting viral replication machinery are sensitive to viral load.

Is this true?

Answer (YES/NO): NO